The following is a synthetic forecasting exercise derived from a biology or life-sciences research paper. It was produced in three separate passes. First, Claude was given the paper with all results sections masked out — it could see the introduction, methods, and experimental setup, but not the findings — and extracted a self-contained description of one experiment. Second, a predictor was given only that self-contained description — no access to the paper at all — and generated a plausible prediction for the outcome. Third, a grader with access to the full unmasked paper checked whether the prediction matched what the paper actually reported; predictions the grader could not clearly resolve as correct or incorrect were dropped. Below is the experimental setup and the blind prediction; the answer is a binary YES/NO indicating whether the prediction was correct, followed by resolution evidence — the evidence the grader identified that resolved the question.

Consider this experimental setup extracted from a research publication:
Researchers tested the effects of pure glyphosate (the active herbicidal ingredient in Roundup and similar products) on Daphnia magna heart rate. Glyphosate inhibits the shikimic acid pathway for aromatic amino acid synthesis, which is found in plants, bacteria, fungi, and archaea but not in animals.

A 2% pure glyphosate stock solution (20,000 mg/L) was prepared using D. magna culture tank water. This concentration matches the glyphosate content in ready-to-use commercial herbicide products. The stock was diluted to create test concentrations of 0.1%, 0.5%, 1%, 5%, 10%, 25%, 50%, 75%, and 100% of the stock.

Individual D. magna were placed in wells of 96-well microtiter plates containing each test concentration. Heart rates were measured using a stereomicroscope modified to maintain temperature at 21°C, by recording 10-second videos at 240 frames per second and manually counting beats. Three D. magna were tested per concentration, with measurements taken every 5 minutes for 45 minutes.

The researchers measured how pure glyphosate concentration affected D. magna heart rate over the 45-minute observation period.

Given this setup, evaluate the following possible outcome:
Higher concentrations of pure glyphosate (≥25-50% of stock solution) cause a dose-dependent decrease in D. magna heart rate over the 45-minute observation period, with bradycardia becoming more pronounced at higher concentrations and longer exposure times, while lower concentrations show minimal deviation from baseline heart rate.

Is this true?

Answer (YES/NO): NO